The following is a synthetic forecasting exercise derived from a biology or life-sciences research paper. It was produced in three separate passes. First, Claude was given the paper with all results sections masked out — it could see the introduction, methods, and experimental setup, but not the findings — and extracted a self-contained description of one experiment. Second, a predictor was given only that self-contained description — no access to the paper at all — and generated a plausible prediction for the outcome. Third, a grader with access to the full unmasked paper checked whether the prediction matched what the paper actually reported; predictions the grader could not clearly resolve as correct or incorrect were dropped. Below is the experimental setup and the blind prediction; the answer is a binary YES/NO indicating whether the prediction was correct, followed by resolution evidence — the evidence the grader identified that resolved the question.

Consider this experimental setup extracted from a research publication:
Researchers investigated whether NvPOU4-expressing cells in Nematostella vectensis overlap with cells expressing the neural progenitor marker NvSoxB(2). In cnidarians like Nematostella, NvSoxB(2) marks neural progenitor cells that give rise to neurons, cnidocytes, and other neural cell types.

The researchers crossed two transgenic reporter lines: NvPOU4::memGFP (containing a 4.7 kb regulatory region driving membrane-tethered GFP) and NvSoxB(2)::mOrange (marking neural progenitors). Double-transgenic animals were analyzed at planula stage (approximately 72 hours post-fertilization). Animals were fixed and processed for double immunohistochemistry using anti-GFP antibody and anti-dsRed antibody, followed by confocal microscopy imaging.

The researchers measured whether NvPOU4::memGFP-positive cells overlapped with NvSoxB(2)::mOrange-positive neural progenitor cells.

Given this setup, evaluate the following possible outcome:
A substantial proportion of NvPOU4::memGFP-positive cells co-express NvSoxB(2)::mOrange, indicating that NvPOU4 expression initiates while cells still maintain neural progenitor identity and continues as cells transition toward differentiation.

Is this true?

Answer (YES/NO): YES